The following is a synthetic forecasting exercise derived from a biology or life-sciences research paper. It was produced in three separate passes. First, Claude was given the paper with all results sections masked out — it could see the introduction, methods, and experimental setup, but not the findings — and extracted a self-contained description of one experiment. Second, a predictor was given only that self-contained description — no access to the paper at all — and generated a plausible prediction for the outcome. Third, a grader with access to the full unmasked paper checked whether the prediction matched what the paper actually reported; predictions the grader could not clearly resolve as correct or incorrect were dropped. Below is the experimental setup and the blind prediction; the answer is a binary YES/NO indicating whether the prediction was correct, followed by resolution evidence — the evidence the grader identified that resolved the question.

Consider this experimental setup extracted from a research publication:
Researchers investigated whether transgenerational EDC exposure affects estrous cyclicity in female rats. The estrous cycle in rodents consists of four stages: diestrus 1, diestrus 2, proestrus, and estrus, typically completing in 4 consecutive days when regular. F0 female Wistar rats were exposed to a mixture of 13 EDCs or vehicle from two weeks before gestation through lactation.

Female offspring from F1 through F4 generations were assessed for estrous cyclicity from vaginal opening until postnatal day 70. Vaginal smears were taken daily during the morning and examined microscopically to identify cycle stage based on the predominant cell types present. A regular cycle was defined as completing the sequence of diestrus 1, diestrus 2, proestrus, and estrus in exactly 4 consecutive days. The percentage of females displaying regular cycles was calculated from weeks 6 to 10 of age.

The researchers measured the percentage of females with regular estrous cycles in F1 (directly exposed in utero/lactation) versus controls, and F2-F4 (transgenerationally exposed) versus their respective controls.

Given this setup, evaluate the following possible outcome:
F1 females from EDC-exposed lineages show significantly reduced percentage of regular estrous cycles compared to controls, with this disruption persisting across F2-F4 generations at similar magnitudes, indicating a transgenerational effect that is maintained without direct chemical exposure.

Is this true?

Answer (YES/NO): NO